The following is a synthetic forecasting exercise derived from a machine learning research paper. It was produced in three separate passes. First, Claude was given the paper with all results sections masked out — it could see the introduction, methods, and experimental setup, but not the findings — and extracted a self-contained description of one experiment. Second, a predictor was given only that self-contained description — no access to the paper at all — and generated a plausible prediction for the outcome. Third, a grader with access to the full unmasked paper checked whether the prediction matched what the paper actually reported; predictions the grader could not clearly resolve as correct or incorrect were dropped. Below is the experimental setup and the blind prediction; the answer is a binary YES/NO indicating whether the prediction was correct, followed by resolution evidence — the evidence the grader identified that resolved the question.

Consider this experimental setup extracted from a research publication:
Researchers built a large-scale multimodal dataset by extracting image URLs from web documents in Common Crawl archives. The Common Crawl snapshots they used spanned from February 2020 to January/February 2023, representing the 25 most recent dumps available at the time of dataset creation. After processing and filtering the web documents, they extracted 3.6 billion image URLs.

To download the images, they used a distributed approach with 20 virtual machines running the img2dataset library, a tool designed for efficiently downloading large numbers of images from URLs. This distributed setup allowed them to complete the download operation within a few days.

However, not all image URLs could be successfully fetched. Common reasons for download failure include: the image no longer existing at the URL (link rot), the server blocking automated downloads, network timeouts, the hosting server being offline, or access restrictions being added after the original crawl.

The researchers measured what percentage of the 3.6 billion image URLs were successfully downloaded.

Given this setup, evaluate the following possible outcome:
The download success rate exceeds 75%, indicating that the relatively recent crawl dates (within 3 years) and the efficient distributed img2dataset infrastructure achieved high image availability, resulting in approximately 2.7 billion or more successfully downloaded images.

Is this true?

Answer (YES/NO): NO